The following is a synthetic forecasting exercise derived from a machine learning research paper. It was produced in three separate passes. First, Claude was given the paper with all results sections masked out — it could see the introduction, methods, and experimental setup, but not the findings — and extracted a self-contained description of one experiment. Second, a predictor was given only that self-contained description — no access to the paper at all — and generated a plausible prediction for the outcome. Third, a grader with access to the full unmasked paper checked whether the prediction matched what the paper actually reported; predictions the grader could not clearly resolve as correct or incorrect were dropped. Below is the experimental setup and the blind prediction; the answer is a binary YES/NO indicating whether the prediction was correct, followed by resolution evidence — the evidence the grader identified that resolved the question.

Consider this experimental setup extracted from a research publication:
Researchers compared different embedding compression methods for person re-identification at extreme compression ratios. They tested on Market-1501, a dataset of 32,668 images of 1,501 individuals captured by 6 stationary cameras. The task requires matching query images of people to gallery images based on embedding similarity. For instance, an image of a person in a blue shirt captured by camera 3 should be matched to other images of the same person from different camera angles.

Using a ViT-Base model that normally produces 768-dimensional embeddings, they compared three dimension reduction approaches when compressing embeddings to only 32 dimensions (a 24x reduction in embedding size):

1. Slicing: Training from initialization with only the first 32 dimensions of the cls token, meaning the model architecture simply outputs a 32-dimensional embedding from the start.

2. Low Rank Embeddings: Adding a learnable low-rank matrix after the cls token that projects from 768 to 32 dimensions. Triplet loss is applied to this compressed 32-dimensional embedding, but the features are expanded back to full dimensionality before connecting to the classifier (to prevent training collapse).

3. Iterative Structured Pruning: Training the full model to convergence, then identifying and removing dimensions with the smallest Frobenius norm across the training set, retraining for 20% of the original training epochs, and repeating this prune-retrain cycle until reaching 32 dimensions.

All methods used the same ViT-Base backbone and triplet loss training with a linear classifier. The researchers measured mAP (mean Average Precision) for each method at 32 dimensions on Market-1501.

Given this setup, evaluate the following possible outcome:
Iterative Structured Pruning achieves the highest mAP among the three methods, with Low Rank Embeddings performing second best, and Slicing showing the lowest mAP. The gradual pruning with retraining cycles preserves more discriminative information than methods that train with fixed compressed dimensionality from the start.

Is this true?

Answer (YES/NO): NO